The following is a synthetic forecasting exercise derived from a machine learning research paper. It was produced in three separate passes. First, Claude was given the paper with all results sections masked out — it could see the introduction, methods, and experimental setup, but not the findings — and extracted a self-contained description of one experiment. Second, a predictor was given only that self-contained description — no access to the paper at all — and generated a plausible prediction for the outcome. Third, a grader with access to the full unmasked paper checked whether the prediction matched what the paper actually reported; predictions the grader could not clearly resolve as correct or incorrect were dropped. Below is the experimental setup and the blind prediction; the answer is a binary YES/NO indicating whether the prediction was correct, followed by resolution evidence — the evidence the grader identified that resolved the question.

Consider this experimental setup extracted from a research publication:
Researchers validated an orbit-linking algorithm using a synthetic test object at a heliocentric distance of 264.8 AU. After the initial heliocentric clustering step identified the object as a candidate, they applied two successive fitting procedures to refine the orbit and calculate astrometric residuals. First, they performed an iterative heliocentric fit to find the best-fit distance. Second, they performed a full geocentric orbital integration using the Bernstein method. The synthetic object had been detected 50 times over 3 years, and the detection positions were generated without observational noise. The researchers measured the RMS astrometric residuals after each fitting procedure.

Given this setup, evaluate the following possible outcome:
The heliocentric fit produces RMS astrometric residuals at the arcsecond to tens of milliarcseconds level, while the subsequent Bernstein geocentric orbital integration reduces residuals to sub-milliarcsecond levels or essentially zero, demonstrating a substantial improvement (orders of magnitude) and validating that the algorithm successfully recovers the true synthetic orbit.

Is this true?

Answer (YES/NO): NO